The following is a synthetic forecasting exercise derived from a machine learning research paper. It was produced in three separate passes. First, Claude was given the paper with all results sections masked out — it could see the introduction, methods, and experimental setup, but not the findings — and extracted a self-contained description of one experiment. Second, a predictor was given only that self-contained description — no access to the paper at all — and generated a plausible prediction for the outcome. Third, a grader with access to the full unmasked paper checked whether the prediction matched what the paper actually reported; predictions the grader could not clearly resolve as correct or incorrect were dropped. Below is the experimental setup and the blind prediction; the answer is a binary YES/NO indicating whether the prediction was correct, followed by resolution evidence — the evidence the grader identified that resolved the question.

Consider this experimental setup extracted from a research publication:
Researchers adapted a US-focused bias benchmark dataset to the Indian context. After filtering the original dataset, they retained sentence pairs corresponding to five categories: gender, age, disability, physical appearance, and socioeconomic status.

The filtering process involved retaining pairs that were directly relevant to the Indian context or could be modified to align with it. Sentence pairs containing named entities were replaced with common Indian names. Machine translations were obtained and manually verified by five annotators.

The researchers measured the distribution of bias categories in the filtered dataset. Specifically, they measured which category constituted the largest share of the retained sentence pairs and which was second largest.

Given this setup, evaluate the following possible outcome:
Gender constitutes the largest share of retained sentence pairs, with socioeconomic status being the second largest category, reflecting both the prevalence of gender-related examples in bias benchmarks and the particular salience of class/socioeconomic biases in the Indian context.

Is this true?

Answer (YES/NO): YES